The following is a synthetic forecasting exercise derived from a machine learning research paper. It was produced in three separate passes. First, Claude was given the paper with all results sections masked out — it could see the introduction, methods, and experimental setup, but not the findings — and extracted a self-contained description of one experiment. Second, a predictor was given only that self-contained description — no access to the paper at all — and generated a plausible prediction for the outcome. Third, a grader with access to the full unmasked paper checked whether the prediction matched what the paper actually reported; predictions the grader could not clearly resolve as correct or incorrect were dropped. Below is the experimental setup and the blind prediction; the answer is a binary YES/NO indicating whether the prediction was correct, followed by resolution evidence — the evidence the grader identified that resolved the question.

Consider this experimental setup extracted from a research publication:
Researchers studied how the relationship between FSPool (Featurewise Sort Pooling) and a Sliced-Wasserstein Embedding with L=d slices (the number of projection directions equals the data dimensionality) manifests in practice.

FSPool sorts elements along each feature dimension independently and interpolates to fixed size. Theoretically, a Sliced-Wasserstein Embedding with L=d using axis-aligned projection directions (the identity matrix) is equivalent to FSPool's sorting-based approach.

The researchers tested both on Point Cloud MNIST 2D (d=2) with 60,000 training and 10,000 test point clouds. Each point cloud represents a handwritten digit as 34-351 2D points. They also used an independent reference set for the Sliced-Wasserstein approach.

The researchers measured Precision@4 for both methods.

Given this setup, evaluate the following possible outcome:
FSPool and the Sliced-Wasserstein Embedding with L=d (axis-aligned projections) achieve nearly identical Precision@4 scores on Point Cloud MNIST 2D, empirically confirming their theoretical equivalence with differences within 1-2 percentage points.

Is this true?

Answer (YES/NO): NO